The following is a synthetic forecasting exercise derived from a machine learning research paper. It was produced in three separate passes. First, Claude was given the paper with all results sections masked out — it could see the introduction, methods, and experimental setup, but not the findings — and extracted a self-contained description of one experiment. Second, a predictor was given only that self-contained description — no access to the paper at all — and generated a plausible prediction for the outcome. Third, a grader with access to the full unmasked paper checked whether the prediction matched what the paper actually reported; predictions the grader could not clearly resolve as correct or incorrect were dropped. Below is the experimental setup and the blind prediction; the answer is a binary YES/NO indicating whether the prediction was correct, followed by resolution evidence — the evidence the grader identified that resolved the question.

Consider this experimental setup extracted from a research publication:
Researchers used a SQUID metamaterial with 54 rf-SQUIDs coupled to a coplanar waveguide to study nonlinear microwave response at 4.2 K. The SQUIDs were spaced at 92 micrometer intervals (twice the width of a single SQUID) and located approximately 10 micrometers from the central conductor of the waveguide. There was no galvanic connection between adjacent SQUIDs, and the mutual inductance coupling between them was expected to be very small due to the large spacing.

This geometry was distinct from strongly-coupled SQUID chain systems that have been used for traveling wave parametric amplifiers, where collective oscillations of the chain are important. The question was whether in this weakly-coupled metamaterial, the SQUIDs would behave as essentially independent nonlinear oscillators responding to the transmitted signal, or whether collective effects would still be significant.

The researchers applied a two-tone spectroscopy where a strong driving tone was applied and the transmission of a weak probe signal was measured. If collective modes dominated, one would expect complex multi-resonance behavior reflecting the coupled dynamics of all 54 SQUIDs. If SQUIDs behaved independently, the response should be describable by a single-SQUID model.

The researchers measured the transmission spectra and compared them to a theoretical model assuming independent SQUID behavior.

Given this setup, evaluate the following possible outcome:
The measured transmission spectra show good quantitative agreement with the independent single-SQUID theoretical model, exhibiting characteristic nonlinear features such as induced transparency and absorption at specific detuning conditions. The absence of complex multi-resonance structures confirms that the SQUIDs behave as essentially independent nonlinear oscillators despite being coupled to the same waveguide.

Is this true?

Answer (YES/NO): NO